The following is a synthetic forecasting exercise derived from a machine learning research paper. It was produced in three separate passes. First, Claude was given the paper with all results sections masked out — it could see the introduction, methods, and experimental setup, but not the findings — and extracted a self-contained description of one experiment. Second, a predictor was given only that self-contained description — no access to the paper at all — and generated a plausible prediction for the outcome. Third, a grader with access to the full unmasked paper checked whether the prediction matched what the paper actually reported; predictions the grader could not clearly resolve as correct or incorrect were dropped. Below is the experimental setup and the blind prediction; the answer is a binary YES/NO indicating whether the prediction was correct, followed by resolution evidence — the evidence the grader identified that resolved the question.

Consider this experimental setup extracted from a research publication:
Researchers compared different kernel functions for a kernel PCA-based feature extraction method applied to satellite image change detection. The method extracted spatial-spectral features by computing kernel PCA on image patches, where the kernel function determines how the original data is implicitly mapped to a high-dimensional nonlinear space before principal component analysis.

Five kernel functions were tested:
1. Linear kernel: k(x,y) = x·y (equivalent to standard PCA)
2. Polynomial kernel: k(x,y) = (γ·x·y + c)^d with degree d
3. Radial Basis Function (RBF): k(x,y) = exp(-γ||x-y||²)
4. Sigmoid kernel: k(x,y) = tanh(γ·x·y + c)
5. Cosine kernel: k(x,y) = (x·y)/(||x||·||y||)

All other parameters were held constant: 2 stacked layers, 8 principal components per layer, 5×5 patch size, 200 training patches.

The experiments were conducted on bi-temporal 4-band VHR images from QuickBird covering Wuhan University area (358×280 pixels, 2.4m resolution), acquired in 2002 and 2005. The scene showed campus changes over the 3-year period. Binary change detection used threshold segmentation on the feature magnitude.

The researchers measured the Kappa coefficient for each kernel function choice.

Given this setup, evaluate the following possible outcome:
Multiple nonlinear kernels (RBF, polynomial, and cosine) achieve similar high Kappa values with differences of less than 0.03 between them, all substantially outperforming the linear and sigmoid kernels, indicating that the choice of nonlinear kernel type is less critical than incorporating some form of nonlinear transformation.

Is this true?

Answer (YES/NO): NO